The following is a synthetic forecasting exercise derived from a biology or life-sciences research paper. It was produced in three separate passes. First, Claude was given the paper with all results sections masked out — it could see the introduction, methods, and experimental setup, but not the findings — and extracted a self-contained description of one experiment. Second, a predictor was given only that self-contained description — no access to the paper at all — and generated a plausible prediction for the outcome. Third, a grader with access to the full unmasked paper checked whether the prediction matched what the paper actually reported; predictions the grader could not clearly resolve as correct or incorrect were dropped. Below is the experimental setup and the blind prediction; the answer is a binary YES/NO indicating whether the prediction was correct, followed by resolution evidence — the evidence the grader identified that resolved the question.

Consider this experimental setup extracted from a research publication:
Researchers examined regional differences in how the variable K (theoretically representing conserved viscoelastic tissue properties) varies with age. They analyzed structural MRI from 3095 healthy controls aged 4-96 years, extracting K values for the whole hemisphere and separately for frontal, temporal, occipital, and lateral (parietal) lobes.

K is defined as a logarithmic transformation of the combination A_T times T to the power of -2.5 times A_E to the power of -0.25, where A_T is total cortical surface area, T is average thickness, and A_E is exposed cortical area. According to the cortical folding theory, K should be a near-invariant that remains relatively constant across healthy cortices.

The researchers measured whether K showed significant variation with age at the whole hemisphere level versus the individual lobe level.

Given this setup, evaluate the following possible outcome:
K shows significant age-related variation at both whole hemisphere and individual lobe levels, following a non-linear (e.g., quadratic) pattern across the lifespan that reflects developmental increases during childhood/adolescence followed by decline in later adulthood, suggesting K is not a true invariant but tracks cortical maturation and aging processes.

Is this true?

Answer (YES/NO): NO